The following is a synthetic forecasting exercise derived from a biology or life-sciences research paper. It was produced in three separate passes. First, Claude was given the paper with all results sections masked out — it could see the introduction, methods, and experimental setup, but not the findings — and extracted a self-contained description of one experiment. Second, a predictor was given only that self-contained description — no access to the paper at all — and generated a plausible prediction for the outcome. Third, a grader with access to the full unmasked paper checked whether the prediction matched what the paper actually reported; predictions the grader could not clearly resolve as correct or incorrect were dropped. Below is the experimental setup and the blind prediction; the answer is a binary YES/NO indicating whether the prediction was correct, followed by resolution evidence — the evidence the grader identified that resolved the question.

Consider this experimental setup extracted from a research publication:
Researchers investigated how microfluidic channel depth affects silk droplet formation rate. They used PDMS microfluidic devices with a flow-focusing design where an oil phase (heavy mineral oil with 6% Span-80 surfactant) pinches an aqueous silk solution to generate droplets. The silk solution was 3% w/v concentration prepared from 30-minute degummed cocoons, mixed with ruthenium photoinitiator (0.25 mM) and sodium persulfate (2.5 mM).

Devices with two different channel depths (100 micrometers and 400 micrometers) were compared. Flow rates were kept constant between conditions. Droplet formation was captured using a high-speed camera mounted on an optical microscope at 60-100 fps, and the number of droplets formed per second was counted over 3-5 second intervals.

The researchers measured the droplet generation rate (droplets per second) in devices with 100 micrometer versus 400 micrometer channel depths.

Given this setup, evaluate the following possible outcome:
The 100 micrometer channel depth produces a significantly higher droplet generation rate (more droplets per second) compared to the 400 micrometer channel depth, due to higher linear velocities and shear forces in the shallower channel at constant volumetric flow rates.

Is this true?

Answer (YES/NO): YES